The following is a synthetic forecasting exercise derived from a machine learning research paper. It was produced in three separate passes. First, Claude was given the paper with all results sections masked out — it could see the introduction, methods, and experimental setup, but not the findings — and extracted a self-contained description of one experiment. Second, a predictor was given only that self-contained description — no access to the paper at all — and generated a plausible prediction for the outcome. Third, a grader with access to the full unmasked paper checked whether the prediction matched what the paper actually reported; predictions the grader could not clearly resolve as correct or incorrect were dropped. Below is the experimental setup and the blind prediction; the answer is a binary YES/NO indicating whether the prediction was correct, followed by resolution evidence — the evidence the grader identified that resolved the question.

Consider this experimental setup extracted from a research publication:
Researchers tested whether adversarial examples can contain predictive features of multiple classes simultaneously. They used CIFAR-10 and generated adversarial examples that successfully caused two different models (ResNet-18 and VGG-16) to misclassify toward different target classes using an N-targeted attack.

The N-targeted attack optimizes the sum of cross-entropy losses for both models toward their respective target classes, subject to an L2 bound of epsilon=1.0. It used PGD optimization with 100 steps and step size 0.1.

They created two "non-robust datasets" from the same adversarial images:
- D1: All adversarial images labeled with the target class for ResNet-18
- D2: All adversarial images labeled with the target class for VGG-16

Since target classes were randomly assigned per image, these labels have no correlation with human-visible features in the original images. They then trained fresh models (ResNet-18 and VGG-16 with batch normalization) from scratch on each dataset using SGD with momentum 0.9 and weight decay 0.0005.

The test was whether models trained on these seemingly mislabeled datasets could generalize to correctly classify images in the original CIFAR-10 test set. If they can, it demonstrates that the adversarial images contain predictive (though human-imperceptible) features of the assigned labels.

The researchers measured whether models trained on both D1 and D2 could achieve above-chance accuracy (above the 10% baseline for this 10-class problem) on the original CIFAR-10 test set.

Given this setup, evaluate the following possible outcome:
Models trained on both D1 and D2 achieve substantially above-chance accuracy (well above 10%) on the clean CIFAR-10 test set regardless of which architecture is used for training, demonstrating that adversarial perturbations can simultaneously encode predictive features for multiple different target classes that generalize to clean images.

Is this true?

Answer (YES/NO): NO